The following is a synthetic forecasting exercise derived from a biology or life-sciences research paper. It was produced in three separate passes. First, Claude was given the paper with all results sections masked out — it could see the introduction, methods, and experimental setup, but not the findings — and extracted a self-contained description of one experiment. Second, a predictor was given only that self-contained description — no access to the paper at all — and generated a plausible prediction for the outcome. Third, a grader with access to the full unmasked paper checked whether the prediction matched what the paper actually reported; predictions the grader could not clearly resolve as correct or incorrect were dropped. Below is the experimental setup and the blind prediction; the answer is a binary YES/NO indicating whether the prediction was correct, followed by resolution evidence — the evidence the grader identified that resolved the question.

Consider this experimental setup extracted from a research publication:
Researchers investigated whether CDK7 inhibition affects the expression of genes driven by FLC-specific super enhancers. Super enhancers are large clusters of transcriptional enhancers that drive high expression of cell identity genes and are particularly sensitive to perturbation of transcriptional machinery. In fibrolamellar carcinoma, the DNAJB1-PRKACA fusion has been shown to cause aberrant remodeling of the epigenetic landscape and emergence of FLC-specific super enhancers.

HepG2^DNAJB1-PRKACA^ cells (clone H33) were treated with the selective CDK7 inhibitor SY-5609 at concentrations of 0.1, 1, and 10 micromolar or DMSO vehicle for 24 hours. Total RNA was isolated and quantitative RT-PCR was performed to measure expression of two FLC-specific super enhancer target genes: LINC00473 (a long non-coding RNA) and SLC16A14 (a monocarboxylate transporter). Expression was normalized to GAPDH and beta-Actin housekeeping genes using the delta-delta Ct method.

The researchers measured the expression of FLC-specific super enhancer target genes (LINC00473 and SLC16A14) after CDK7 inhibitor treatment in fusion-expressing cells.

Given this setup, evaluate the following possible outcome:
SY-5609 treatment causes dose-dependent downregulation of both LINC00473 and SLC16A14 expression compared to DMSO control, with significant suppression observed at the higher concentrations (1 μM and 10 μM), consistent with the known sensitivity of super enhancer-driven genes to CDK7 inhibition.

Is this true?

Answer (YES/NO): YES